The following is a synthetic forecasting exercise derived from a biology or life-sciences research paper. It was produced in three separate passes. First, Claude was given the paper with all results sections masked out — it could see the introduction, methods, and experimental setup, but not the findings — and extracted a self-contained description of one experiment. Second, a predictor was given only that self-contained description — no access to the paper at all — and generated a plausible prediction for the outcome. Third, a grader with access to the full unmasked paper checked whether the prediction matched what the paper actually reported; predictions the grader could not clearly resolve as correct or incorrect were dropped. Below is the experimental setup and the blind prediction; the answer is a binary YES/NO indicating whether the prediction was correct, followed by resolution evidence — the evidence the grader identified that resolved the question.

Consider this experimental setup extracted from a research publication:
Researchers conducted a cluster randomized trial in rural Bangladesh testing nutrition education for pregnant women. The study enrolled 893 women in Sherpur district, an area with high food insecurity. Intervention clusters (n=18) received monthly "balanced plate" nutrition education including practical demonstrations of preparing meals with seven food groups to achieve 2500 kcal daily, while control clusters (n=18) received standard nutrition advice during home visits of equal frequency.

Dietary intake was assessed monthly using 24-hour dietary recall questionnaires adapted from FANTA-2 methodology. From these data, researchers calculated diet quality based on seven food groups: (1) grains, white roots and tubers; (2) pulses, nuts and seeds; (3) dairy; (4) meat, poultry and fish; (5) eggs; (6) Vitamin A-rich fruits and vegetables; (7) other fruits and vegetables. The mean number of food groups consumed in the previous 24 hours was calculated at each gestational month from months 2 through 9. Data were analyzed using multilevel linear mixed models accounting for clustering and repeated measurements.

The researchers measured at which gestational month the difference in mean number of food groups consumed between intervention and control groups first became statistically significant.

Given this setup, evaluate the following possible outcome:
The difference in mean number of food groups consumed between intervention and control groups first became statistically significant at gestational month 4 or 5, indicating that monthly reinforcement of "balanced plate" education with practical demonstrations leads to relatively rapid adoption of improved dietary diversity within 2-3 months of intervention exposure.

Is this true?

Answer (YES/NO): NO